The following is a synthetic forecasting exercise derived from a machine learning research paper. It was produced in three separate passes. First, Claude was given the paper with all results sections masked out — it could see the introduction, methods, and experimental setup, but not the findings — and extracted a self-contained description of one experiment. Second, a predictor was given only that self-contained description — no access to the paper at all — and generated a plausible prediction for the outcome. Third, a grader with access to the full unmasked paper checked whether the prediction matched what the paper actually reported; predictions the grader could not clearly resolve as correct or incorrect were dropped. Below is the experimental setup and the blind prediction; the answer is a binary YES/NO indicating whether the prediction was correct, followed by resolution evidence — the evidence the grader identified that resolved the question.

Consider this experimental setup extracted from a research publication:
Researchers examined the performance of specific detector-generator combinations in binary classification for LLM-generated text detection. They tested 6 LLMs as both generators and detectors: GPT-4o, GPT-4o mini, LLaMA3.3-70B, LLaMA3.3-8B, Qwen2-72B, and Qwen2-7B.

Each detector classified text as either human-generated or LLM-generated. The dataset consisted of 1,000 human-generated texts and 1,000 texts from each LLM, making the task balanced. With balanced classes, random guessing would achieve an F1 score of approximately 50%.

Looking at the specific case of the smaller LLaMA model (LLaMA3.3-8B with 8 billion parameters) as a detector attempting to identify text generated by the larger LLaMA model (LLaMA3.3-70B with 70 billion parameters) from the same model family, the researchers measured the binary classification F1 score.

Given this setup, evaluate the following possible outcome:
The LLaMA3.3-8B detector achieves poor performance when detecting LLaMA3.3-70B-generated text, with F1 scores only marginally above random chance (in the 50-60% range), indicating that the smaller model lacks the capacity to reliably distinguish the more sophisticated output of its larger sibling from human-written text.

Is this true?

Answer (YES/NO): YES